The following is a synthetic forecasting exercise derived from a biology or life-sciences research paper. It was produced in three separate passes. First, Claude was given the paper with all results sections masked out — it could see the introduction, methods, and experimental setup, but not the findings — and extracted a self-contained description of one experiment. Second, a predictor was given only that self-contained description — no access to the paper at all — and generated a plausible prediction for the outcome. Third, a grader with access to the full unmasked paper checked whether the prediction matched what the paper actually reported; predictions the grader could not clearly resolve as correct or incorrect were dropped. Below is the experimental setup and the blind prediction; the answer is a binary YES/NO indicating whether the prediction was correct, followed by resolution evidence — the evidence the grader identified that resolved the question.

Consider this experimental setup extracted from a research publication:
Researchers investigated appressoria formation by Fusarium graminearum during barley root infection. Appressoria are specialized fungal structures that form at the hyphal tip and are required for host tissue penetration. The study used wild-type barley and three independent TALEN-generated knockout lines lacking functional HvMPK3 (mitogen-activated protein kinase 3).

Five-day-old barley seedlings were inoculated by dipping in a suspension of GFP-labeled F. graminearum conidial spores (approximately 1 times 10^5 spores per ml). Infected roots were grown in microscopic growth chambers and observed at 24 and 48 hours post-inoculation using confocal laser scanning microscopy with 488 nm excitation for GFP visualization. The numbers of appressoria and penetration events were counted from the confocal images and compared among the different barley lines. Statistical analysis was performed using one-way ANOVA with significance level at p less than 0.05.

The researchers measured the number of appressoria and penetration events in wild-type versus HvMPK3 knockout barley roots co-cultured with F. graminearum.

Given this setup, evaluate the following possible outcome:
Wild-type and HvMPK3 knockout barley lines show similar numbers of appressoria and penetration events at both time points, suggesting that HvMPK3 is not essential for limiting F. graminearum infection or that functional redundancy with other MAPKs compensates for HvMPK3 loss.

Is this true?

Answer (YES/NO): NO